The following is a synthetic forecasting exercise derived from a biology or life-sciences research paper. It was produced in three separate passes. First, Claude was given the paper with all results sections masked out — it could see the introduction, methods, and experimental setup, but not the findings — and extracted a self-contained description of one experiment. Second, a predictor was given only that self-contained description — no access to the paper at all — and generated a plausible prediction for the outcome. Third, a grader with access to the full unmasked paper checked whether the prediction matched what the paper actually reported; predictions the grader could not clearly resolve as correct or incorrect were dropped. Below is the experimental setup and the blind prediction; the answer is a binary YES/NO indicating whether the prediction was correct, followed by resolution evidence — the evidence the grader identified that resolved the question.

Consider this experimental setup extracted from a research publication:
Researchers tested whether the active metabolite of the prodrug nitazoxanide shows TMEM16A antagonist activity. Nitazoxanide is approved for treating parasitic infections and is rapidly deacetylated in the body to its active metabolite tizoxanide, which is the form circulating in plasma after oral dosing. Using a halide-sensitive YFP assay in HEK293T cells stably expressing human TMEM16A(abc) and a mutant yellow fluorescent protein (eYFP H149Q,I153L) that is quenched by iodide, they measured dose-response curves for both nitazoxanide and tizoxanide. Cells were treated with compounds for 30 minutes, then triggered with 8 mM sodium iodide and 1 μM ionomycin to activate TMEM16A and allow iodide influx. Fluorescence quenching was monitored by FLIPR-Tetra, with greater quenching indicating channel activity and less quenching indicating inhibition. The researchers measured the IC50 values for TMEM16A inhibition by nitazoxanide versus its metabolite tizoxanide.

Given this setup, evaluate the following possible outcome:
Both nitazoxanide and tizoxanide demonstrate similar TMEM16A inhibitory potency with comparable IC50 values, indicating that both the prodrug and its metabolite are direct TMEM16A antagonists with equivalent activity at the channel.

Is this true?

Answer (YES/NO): NO